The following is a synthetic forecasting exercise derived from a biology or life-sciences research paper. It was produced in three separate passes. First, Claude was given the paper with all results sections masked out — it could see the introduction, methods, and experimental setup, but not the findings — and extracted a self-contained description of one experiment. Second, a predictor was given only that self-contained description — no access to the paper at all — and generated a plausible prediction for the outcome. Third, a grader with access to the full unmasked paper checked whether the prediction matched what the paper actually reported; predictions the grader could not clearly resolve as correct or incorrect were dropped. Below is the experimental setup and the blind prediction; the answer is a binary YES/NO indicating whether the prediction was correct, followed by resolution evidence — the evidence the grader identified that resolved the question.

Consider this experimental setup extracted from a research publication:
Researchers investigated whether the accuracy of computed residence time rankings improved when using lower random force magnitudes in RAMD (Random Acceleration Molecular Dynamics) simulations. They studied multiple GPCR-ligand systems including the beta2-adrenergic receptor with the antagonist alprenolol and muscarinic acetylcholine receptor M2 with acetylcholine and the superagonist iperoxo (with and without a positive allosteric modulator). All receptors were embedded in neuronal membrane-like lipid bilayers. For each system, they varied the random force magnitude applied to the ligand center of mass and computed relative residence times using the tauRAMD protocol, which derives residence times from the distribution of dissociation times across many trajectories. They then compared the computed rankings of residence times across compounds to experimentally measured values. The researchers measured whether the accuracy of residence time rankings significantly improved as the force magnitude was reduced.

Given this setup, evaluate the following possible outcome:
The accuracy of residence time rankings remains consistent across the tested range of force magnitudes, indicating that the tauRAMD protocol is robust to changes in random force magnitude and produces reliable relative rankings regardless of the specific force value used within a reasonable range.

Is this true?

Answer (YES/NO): YES